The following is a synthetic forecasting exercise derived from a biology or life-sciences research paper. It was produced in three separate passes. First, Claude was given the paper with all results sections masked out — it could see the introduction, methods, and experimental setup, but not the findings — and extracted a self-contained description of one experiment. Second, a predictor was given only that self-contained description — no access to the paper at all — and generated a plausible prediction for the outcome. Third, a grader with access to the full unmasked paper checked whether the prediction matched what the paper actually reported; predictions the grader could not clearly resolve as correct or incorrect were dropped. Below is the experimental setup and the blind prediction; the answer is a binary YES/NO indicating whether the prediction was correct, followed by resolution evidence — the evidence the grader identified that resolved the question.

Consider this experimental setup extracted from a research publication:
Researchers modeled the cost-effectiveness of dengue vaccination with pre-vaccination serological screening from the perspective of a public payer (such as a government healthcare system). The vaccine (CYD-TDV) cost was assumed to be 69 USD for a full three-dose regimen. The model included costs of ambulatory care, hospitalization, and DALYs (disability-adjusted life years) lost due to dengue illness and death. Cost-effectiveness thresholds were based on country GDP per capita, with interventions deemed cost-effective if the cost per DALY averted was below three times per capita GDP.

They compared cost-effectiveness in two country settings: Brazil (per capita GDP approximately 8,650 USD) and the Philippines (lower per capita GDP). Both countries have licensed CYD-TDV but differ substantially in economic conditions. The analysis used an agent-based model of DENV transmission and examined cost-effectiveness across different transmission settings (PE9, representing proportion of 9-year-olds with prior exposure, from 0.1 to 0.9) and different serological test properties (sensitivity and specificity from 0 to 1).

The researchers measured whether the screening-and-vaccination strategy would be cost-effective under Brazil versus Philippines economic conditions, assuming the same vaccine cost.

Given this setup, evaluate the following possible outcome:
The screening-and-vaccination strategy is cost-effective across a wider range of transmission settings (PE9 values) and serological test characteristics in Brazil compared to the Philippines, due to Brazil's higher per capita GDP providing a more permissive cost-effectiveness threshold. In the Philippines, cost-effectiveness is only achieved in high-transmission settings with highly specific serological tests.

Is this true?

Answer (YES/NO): NO